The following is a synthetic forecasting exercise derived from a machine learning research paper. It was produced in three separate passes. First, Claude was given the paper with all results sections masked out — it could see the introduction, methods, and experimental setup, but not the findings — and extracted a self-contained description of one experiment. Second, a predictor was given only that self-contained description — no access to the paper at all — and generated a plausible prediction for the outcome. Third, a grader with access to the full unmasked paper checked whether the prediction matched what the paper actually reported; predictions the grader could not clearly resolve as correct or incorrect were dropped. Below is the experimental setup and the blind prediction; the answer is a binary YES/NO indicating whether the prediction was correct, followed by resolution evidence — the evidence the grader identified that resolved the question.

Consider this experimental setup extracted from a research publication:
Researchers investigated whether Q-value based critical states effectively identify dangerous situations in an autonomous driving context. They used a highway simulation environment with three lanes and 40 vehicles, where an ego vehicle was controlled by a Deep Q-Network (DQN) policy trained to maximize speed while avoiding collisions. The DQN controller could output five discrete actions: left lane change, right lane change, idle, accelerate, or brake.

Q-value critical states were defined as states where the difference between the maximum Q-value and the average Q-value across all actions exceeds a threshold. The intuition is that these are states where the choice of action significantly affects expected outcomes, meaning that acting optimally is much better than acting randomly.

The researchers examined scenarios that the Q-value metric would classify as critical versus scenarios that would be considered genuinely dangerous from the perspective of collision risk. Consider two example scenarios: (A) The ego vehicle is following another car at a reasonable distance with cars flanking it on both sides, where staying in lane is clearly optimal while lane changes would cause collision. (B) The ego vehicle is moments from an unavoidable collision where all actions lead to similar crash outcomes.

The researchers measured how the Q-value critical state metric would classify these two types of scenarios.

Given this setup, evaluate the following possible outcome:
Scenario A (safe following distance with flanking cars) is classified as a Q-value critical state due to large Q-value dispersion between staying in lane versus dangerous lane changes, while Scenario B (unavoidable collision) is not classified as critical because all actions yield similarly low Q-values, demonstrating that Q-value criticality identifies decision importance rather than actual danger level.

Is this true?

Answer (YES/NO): YES